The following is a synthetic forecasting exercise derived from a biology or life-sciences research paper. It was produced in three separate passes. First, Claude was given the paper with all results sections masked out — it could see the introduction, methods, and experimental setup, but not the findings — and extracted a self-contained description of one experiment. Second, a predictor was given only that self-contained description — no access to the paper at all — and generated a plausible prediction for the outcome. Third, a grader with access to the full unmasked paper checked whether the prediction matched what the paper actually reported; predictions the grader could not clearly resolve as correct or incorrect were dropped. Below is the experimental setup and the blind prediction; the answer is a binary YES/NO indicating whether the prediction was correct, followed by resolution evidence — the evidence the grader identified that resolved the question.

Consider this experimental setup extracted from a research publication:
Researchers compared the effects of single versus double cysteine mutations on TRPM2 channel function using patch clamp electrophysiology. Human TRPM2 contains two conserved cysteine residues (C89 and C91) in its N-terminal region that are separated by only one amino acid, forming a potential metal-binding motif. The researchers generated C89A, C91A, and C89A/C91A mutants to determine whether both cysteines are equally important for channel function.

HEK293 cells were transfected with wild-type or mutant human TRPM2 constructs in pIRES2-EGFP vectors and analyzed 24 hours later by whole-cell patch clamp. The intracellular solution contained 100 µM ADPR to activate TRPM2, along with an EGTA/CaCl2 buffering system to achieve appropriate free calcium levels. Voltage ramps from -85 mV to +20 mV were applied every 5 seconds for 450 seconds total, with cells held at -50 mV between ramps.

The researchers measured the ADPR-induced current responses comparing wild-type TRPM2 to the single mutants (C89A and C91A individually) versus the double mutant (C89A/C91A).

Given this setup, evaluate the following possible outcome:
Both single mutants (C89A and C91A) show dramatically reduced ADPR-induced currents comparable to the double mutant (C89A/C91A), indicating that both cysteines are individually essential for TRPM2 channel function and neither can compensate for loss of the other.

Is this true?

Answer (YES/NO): YES